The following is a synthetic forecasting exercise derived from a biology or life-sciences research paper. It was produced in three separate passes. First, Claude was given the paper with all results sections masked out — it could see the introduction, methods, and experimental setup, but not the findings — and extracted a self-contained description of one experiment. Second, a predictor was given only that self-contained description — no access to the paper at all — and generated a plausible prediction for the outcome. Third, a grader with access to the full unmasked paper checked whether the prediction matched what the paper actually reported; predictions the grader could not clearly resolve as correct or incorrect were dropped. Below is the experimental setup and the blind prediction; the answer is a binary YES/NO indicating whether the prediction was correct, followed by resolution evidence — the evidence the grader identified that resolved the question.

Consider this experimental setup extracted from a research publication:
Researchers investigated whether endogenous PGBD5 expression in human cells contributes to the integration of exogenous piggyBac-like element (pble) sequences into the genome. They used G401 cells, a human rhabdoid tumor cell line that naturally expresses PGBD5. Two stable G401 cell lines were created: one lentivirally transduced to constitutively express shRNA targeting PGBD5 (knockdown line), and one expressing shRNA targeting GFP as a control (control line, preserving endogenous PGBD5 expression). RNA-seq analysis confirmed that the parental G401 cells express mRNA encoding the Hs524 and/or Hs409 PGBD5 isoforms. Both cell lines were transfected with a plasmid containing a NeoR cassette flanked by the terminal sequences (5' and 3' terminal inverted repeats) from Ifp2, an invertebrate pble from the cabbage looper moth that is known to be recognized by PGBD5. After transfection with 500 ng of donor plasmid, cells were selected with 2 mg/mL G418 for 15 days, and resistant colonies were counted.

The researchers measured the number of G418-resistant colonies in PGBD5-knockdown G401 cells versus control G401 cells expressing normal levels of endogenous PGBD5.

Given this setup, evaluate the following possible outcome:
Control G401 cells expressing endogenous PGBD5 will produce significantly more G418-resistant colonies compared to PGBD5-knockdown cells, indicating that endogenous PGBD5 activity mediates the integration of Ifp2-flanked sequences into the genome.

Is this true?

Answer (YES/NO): YES